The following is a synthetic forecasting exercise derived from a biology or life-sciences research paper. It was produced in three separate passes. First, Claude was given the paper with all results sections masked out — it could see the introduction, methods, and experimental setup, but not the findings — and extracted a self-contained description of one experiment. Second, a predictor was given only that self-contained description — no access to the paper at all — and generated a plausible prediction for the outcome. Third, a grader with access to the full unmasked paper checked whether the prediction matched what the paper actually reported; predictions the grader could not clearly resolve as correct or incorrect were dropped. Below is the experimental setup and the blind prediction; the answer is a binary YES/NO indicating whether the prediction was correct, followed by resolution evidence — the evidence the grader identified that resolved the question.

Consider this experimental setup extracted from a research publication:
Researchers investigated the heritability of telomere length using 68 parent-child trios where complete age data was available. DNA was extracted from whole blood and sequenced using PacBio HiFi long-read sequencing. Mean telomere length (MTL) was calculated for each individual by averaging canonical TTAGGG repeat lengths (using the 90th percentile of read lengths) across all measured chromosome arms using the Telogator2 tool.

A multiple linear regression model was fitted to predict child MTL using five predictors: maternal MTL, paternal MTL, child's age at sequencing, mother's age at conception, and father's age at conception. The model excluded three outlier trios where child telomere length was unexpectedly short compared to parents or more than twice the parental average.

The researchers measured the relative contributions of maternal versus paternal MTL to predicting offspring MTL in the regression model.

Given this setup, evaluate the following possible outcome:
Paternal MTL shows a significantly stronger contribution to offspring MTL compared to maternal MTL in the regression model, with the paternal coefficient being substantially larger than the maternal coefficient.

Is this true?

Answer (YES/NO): NO